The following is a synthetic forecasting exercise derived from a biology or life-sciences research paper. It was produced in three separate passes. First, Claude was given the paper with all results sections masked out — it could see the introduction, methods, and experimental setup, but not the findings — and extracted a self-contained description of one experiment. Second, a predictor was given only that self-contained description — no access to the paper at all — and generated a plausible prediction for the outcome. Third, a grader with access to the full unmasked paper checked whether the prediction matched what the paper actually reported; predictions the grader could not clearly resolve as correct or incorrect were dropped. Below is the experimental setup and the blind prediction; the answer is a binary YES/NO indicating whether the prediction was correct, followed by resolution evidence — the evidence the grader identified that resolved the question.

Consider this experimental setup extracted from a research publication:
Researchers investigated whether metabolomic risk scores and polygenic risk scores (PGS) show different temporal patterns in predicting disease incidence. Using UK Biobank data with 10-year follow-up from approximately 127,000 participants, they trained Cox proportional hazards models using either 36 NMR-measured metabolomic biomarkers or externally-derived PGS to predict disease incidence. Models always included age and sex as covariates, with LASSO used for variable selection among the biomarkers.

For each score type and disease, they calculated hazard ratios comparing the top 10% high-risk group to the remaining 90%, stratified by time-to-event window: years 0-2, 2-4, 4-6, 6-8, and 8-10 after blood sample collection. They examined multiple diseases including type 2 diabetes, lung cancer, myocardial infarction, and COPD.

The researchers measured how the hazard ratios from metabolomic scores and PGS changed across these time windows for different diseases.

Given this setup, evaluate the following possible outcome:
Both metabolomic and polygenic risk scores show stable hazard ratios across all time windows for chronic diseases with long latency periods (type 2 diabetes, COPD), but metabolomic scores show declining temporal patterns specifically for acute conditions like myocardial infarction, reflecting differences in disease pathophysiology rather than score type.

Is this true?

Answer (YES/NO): NO